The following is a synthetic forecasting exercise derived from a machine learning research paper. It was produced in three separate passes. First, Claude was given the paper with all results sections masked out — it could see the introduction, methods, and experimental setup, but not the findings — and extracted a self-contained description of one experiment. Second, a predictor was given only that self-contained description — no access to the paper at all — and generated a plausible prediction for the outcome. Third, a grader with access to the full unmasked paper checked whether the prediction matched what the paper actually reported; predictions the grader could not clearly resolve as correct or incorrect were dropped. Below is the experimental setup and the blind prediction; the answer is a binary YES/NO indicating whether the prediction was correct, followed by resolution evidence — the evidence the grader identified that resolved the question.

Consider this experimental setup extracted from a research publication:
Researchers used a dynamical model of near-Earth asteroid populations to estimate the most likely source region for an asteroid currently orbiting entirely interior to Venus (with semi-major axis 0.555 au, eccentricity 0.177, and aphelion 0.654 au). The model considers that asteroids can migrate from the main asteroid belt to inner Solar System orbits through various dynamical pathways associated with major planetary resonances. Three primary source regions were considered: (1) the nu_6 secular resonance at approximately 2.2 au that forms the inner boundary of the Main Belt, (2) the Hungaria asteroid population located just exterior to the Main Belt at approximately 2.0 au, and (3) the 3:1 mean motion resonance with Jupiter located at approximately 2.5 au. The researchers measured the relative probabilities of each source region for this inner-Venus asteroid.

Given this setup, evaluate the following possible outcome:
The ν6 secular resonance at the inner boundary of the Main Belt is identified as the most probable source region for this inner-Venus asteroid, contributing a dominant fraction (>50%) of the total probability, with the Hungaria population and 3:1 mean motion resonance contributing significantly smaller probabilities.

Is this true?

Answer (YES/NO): YES